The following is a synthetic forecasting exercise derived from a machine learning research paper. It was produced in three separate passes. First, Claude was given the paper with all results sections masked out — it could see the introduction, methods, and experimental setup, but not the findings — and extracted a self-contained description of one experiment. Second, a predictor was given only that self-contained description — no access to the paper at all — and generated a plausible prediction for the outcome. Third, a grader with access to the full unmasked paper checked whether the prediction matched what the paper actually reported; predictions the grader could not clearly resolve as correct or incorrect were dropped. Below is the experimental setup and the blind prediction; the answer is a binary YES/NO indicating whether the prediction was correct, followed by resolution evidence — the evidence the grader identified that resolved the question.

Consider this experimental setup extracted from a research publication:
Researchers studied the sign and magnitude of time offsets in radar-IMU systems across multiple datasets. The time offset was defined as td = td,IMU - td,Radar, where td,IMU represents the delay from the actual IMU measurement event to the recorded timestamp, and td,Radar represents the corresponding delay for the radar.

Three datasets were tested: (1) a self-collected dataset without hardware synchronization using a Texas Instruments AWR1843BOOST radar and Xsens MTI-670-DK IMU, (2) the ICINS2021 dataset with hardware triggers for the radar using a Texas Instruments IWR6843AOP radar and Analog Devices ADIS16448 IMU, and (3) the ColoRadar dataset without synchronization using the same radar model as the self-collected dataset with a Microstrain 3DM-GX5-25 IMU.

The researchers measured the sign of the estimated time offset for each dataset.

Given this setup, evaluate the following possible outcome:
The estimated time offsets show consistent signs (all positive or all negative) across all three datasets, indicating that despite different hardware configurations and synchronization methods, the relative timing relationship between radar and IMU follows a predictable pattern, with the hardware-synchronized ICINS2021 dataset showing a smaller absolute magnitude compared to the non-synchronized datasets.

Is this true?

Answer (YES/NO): NO